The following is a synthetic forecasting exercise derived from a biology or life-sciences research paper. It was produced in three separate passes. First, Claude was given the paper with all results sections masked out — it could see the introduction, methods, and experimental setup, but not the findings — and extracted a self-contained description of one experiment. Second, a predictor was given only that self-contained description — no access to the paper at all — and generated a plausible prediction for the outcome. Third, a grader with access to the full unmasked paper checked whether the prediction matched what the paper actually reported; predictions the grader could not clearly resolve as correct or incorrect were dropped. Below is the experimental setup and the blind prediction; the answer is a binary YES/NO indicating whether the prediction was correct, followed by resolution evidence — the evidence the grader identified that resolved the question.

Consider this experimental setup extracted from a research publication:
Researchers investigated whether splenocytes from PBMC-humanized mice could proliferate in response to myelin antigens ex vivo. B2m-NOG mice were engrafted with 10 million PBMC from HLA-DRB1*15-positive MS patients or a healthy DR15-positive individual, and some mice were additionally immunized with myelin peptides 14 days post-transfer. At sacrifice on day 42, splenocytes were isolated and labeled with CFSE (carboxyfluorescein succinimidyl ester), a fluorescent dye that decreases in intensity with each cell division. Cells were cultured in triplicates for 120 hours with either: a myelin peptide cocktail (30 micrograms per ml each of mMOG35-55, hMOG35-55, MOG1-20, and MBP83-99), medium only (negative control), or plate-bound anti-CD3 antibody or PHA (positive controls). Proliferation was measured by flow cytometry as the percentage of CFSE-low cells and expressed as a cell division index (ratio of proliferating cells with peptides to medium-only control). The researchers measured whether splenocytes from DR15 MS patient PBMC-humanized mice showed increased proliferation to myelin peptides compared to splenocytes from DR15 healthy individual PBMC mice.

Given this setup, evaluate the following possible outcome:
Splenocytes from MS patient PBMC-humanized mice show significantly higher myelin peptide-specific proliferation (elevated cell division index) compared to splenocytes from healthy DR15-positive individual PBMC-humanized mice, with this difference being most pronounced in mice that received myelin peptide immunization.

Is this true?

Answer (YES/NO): NO